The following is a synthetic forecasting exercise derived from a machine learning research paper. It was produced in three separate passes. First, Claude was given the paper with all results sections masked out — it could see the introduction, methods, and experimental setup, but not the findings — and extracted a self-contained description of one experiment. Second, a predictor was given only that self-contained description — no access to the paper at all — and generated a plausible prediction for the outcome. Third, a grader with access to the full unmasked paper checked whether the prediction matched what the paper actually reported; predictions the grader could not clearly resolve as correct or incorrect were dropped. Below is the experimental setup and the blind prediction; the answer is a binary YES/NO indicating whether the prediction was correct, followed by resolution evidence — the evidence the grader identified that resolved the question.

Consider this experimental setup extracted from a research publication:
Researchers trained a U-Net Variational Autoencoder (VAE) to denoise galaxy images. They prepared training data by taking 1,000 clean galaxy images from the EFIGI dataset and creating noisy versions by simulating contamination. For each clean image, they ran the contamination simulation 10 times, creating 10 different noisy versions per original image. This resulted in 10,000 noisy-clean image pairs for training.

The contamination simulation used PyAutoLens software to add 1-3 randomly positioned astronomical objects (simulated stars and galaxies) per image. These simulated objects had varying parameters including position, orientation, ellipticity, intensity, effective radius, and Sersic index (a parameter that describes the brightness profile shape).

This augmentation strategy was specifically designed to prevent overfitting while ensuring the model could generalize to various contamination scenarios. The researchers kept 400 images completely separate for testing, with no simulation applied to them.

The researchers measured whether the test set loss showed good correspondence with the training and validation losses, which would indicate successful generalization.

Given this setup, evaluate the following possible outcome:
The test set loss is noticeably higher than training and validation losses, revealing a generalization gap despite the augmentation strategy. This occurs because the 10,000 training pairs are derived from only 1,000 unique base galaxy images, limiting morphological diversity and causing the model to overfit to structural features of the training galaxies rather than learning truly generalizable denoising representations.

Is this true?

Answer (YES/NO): NO